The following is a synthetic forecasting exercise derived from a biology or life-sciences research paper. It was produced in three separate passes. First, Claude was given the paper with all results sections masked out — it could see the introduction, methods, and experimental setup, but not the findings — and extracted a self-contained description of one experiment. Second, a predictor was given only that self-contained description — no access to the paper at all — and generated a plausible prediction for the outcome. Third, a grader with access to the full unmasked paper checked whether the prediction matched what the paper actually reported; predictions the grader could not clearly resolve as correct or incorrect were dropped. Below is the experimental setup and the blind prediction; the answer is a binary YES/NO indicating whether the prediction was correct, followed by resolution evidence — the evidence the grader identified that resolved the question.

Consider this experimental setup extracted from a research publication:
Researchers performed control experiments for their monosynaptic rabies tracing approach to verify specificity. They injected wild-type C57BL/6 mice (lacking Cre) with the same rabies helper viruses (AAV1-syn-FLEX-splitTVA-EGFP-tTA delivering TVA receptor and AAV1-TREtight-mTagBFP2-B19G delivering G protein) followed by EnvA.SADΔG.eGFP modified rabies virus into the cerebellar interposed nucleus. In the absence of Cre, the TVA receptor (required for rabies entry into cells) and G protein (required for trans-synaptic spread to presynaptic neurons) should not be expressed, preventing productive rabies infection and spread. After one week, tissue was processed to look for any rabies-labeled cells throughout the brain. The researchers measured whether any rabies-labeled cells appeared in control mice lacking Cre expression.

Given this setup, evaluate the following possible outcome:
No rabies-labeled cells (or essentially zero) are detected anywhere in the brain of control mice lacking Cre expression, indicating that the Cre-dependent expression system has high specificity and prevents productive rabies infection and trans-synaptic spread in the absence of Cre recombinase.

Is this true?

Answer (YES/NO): NO